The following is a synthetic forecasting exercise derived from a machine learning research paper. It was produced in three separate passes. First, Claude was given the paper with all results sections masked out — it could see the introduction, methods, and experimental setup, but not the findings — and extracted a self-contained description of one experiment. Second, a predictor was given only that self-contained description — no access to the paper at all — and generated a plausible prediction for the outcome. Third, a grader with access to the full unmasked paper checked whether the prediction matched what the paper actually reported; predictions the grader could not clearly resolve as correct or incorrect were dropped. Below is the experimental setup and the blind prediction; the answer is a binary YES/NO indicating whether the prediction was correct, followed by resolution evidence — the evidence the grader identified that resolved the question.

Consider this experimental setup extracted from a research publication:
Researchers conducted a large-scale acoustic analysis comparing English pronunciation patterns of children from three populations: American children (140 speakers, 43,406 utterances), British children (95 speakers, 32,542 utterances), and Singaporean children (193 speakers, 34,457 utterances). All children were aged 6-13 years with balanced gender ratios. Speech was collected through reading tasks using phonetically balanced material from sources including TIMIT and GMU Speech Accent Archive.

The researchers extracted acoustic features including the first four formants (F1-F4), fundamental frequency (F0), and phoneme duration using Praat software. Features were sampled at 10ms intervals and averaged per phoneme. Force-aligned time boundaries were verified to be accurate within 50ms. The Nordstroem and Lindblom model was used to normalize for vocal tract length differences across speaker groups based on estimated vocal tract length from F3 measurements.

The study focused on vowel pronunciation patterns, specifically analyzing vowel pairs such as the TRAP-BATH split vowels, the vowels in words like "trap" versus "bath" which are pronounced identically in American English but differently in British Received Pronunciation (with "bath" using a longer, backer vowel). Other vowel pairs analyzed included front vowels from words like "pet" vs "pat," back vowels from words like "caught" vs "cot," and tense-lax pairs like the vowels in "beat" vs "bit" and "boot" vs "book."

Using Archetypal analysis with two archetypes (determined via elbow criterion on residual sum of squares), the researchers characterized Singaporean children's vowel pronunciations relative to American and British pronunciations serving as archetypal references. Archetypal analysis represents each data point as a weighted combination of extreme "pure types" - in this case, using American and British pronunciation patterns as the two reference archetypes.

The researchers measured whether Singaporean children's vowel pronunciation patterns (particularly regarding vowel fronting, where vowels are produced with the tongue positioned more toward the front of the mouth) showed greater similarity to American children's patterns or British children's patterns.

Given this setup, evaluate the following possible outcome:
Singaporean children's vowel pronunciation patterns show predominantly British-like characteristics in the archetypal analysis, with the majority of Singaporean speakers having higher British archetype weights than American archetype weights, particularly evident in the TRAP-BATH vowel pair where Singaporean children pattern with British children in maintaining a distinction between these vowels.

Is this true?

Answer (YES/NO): NO